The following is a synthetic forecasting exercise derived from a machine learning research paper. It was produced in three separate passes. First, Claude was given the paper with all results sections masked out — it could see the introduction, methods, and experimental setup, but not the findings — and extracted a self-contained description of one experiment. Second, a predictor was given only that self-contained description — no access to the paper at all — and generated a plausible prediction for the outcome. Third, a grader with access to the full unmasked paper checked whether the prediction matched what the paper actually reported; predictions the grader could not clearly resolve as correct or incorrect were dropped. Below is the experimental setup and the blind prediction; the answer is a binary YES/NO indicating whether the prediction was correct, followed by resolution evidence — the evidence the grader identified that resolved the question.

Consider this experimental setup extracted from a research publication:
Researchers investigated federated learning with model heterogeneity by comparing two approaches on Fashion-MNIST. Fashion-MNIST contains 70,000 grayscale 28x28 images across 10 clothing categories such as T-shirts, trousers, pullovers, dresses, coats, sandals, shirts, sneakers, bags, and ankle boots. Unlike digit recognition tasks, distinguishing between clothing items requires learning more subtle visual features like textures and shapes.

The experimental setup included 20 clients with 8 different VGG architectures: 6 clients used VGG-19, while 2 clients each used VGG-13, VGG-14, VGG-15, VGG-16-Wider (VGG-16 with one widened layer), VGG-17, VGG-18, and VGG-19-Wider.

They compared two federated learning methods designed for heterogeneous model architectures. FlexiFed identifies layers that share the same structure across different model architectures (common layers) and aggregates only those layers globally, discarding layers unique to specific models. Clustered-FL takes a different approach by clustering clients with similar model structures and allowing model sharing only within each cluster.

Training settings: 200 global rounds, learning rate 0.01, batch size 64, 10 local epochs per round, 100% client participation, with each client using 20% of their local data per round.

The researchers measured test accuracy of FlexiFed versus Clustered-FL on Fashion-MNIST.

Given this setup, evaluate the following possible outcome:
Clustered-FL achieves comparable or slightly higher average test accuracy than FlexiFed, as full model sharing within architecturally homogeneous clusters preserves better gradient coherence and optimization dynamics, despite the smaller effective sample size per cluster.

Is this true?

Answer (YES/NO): NO